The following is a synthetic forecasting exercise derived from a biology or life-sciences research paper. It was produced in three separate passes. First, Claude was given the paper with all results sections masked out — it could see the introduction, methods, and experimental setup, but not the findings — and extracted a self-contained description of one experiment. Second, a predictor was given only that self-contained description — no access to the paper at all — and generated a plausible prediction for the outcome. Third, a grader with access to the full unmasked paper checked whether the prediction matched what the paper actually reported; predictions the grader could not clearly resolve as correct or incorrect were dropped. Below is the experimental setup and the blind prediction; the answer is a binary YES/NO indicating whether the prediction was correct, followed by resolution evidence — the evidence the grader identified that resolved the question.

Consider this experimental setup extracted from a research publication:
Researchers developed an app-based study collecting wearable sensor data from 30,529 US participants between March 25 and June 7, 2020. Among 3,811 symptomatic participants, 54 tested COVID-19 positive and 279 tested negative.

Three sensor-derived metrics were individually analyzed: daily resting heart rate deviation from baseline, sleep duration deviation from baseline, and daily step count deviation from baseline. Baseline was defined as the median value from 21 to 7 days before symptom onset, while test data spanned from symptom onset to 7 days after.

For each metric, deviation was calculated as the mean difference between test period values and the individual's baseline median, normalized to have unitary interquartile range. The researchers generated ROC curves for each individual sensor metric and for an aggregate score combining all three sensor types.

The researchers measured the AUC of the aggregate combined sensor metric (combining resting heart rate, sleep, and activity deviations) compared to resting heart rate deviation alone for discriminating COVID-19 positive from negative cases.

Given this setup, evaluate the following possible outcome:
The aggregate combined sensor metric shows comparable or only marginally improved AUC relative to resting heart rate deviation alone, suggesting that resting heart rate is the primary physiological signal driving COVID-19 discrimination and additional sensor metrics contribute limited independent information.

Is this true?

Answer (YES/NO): NO